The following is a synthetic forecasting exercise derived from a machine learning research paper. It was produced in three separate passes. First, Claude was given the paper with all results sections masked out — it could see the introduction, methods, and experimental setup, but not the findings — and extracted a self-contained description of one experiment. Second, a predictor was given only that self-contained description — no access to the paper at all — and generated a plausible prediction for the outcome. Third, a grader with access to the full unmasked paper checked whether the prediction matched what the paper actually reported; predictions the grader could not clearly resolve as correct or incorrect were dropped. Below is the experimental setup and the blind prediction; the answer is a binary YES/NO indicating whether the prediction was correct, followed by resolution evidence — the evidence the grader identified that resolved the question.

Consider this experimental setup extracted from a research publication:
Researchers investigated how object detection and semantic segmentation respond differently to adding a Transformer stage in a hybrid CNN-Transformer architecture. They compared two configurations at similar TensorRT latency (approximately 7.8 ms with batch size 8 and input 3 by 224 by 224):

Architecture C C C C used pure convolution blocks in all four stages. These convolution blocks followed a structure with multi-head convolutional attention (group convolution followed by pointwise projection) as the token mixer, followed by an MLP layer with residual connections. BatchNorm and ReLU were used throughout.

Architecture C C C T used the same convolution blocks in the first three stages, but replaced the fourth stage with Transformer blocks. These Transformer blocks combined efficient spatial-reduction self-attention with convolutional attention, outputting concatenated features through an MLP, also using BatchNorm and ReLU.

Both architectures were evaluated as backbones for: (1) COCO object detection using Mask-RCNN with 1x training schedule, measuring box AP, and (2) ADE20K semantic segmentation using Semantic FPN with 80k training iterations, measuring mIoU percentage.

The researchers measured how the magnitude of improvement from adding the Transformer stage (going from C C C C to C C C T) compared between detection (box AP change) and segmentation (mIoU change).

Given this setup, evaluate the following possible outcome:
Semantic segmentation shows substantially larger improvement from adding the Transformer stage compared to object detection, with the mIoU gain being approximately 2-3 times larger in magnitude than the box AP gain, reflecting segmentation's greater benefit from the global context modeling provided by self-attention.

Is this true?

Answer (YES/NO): YES